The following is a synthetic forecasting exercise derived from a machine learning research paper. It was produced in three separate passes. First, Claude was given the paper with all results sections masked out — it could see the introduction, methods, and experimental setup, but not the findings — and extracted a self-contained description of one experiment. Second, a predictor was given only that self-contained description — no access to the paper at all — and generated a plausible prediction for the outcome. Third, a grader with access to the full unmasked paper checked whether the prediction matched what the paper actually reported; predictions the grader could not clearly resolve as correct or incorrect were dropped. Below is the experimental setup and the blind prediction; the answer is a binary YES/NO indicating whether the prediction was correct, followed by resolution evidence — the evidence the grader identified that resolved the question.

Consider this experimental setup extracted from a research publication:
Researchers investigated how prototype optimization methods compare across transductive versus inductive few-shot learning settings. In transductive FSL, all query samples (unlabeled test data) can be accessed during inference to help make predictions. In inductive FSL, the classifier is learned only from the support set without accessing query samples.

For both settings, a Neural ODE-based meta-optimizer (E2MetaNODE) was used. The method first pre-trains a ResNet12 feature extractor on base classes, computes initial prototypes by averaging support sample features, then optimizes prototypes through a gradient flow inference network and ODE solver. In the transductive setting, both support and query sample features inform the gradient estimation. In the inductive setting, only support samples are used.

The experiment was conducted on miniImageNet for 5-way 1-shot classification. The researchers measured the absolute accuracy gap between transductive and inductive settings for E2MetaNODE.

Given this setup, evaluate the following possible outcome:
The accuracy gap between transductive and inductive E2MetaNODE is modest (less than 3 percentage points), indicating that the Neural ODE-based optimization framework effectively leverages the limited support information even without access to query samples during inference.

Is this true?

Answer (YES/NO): NO